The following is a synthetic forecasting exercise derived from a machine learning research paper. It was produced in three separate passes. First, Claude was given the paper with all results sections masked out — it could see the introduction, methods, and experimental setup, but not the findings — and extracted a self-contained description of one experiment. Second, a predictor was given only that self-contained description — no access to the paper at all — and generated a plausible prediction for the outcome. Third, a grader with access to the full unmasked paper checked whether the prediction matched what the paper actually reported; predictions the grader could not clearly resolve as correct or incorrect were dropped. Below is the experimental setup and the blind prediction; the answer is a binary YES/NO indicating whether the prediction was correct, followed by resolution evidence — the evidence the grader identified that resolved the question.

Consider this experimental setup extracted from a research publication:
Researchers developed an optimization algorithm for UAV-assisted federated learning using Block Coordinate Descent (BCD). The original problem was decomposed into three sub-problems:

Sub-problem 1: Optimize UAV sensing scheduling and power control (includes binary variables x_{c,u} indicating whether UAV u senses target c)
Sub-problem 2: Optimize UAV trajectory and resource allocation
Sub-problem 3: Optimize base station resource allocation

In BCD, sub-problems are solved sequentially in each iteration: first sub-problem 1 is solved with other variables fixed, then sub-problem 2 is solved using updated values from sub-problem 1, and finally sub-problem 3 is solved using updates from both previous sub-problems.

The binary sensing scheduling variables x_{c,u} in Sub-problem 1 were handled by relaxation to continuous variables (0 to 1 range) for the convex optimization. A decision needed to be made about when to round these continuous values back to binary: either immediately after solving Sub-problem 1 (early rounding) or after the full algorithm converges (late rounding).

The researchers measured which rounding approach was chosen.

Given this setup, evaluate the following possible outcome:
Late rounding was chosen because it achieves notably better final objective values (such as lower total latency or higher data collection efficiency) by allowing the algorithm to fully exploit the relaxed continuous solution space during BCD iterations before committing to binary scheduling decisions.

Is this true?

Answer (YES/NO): NO